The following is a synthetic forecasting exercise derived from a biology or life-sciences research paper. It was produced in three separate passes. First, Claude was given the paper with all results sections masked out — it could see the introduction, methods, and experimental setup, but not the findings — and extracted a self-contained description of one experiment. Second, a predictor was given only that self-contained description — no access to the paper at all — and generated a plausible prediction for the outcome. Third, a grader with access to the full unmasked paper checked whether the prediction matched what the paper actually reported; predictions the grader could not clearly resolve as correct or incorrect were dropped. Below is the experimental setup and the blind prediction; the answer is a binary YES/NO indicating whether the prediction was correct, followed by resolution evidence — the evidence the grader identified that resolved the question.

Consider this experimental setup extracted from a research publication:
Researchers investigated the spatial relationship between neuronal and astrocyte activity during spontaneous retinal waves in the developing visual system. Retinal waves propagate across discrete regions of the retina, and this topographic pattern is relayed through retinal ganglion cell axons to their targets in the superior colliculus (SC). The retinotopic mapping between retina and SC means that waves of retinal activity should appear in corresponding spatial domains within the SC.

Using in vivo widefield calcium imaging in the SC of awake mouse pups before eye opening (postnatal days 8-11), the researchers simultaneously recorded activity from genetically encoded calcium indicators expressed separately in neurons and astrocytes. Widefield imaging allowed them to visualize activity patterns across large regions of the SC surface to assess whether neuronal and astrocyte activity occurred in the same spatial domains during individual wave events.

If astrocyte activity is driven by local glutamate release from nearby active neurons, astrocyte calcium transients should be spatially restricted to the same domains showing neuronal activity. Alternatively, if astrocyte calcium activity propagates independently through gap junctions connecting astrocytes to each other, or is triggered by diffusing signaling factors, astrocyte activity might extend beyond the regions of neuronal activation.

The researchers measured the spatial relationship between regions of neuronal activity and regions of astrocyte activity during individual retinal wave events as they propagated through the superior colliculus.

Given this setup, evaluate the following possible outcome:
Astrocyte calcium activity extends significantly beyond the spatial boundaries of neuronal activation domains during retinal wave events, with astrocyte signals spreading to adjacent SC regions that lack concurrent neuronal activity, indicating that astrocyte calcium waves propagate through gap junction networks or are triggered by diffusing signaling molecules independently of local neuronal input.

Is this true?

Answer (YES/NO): NO